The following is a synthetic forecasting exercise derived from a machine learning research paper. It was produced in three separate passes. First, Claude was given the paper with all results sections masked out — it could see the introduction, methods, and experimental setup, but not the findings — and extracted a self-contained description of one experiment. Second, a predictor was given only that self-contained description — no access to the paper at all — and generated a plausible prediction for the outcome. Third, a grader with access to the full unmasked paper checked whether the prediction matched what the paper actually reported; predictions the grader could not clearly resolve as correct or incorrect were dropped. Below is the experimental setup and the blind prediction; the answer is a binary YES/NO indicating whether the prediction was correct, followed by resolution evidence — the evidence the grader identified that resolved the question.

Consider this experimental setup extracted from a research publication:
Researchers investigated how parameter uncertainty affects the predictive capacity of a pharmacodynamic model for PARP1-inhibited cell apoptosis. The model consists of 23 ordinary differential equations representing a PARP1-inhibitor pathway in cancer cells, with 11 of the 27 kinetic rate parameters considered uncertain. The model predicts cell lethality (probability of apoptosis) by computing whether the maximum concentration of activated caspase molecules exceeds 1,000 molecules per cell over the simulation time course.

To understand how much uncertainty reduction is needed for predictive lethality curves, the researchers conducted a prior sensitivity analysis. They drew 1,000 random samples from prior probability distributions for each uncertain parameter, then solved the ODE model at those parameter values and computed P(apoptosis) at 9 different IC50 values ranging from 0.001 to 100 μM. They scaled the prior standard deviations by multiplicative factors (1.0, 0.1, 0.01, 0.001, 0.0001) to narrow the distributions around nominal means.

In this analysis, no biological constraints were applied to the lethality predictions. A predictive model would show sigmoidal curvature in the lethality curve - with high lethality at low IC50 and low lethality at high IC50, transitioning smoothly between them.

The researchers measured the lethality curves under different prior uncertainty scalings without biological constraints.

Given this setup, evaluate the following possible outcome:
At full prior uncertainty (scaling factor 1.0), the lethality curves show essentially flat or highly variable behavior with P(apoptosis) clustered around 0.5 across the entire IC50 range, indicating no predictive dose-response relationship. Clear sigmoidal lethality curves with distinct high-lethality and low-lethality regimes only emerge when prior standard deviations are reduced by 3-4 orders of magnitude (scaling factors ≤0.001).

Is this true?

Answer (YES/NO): NO